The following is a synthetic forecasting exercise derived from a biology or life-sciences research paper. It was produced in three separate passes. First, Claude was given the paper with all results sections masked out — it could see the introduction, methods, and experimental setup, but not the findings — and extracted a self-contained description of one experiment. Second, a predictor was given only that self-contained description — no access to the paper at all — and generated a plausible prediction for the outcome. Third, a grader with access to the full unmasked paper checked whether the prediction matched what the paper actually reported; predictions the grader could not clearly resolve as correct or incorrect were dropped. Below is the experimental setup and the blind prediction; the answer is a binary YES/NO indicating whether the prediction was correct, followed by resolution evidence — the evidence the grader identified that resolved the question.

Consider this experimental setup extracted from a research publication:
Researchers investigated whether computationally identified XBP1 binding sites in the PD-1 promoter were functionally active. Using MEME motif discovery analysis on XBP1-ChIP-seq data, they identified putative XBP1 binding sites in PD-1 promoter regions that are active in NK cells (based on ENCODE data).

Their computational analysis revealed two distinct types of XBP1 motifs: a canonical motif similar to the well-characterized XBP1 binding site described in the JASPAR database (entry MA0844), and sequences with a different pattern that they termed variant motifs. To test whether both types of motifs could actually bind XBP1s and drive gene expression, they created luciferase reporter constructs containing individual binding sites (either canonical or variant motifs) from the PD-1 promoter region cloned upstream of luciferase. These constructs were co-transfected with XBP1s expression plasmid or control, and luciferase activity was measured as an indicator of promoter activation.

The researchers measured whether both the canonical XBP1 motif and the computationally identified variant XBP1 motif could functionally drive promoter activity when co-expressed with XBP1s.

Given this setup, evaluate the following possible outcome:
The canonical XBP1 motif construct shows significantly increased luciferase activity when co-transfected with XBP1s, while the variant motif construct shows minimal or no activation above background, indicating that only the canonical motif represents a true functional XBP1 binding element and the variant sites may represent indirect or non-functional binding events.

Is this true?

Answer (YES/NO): NO